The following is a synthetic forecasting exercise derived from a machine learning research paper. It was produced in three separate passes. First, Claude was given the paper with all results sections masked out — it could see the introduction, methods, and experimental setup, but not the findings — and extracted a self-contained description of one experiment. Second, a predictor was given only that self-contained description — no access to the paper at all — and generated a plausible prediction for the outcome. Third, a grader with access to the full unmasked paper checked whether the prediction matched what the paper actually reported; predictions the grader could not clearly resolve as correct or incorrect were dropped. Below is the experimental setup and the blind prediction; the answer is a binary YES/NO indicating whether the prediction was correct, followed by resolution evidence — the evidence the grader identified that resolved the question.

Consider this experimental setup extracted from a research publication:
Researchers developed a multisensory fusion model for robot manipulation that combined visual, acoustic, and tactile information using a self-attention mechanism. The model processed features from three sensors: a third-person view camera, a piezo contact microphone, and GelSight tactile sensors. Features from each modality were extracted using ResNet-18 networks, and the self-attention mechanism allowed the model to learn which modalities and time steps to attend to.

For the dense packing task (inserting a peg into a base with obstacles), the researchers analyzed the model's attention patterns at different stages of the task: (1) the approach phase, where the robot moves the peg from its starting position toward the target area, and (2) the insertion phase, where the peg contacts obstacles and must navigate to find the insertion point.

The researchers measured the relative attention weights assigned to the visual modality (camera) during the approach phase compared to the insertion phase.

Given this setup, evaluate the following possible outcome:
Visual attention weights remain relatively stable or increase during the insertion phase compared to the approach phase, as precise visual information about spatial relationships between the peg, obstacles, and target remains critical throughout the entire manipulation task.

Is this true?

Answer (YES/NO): NO